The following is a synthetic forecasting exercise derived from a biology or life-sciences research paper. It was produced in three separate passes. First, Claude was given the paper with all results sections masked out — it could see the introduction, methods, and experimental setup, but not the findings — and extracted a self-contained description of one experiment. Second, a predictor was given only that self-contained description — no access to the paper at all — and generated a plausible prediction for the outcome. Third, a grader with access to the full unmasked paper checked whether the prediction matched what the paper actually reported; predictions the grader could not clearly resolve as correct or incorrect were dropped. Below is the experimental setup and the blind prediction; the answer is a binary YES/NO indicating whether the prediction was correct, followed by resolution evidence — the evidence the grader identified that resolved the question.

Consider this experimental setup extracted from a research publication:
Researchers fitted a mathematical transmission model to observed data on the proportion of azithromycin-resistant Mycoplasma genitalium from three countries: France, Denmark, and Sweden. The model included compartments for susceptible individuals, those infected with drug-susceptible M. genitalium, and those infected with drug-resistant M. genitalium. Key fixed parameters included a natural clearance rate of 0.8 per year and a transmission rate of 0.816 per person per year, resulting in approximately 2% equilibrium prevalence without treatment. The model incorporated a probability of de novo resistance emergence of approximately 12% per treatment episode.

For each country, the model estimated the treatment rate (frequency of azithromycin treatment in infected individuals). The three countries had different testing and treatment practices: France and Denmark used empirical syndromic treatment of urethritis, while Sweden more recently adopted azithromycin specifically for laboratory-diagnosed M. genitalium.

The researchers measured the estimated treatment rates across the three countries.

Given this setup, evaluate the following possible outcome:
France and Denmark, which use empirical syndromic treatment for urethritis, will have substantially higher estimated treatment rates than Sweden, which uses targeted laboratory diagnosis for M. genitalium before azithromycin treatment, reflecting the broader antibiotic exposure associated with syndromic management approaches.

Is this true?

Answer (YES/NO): NO